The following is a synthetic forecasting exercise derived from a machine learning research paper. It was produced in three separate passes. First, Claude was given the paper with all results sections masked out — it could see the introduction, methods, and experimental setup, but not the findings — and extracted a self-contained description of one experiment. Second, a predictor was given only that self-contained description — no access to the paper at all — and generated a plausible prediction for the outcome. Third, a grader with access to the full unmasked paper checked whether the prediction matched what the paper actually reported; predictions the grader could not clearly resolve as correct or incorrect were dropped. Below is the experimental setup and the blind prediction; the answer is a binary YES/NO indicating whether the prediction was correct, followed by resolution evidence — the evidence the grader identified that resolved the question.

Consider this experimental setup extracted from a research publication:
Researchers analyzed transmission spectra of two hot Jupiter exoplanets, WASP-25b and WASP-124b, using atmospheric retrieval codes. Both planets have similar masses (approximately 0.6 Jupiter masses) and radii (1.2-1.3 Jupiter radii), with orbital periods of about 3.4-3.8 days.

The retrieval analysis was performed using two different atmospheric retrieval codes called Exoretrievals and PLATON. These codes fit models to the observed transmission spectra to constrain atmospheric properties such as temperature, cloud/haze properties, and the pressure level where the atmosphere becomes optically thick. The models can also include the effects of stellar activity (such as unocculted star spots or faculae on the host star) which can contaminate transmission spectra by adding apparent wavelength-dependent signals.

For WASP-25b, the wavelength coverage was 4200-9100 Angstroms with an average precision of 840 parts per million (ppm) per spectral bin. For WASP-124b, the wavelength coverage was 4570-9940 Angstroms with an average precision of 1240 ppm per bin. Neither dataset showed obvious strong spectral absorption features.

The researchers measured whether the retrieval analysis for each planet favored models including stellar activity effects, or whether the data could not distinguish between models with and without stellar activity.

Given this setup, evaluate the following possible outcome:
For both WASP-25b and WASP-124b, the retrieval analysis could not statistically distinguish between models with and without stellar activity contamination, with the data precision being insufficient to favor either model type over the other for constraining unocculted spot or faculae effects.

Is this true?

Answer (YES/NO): NO